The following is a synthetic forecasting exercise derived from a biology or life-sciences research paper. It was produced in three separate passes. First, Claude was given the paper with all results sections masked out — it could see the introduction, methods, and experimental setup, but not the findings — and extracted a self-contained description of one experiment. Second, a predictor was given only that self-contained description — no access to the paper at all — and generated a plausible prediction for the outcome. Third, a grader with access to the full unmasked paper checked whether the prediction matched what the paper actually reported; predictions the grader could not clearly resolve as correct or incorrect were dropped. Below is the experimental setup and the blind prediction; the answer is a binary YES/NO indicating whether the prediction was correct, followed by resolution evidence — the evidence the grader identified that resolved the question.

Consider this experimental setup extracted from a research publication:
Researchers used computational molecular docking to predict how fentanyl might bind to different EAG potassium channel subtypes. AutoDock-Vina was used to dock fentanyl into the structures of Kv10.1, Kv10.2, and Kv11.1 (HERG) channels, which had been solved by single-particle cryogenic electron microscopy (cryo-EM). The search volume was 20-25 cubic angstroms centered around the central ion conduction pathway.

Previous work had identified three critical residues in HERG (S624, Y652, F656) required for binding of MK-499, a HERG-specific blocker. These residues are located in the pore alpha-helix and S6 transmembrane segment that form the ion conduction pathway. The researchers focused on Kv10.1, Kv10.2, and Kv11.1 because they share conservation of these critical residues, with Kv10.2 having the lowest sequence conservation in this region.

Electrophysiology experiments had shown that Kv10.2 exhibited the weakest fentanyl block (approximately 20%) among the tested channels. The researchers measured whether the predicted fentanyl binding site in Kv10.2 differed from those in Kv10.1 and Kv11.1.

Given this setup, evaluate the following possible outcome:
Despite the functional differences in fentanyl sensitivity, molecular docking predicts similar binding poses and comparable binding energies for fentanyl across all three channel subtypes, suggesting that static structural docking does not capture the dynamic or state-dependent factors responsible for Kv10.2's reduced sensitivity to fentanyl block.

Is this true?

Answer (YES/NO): NO